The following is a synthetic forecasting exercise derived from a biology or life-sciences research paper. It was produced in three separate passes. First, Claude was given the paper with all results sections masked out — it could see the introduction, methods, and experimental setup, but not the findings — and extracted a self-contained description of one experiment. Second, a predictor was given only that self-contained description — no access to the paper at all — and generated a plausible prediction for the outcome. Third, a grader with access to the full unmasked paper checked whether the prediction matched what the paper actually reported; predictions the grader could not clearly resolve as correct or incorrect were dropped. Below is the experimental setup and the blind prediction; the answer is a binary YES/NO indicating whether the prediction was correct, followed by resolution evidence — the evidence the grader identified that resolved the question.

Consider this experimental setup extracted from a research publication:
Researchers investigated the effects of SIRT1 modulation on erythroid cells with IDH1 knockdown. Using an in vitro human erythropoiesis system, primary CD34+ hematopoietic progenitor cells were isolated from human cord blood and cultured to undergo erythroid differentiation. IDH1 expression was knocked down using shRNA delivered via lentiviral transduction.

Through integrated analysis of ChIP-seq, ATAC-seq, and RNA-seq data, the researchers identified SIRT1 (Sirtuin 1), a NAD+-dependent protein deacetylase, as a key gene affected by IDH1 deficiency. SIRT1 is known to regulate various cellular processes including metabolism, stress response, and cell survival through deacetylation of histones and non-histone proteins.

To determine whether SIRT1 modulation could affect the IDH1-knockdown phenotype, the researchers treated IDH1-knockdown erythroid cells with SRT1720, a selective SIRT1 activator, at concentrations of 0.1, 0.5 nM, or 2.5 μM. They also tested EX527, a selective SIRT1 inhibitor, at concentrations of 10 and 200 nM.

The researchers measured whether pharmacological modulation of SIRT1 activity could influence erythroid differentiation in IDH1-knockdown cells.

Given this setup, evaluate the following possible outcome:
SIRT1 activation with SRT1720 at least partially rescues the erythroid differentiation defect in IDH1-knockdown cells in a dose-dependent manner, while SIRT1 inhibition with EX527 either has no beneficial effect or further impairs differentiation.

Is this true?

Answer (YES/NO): NO